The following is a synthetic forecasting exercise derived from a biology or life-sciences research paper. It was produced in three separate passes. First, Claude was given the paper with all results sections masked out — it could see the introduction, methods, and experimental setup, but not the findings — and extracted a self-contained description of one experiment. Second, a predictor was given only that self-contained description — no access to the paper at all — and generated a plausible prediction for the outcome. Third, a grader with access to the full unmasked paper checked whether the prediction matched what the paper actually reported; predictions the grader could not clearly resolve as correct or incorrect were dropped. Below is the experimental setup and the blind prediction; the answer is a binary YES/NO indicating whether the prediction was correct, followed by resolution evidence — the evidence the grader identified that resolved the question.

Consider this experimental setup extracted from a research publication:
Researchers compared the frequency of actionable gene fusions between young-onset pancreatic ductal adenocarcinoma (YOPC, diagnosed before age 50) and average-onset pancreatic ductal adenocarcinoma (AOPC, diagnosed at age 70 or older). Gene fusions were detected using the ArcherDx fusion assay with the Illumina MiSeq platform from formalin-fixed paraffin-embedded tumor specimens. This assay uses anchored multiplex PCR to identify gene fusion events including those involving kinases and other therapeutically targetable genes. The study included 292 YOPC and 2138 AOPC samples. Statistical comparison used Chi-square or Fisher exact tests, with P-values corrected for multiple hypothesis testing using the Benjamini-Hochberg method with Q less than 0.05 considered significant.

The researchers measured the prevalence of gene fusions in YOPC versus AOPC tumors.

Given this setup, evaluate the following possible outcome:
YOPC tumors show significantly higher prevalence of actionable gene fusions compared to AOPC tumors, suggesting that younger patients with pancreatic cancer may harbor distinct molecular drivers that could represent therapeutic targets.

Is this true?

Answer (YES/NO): NO